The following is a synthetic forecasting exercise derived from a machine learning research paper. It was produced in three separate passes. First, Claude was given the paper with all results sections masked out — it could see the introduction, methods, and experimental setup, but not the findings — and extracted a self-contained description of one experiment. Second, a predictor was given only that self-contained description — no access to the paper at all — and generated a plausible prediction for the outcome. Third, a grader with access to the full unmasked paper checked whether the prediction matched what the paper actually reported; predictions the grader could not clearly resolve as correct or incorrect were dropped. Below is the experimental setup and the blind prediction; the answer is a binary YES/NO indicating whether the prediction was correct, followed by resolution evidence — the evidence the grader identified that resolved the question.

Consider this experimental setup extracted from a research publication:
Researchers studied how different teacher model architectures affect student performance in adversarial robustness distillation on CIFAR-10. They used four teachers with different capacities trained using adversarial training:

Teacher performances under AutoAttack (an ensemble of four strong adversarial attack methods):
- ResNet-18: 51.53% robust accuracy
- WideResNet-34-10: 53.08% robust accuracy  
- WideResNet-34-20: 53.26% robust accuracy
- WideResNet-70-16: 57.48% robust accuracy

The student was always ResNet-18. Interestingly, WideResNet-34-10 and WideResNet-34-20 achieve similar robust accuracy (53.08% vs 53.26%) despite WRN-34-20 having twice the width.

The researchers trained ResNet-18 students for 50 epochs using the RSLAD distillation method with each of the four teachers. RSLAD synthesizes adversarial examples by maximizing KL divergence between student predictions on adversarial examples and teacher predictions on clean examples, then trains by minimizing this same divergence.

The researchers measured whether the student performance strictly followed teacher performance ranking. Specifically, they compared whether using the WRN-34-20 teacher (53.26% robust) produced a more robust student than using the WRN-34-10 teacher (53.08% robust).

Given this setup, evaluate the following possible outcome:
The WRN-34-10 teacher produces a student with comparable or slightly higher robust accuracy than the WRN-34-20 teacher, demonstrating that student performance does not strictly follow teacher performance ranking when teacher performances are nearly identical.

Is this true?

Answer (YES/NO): NO